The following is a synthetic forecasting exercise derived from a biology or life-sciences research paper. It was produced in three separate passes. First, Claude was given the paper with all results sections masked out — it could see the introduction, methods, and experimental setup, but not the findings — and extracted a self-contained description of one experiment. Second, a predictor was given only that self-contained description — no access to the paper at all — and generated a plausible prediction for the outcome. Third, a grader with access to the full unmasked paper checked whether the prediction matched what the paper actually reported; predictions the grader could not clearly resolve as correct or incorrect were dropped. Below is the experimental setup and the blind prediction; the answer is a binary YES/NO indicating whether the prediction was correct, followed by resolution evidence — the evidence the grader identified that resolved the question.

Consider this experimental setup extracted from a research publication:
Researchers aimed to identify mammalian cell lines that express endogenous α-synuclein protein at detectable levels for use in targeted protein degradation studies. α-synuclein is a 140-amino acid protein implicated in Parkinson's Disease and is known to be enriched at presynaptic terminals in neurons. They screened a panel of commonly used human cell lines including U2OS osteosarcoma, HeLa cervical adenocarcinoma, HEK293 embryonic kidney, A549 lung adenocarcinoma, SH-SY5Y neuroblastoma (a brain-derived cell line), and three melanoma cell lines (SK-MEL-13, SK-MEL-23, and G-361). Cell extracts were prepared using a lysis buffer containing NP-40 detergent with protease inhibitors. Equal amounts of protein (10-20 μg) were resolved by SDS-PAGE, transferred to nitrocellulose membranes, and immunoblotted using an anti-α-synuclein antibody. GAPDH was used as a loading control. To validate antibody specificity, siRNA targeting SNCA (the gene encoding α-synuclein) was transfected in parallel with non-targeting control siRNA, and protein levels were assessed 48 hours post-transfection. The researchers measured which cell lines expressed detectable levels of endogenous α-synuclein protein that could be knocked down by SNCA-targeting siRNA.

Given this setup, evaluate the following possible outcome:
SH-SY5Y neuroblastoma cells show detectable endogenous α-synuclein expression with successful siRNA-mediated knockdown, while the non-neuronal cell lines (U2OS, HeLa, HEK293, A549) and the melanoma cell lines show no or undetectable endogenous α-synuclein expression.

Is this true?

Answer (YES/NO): NO